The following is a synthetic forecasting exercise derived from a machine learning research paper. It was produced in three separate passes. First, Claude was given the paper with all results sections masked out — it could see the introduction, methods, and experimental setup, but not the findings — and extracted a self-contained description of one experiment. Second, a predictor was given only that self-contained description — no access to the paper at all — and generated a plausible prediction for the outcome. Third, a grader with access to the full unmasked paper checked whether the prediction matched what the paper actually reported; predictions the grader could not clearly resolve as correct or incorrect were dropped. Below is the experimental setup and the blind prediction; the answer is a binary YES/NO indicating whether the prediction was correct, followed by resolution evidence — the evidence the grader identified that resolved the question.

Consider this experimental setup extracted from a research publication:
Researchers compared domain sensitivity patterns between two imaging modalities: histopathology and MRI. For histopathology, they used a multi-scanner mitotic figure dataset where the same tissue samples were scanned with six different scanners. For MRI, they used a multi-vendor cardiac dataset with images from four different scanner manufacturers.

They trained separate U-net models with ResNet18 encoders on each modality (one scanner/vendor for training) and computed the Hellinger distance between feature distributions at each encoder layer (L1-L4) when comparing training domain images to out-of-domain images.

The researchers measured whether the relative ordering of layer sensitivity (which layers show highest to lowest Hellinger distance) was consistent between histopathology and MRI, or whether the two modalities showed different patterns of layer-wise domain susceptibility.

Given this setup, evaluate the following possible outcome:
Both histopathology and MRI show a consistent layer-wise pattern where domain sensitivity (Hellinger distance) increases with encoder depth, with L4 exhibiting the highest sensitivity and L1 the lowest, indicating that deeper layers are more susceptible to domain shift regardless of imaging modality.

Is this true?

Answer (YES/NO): NO